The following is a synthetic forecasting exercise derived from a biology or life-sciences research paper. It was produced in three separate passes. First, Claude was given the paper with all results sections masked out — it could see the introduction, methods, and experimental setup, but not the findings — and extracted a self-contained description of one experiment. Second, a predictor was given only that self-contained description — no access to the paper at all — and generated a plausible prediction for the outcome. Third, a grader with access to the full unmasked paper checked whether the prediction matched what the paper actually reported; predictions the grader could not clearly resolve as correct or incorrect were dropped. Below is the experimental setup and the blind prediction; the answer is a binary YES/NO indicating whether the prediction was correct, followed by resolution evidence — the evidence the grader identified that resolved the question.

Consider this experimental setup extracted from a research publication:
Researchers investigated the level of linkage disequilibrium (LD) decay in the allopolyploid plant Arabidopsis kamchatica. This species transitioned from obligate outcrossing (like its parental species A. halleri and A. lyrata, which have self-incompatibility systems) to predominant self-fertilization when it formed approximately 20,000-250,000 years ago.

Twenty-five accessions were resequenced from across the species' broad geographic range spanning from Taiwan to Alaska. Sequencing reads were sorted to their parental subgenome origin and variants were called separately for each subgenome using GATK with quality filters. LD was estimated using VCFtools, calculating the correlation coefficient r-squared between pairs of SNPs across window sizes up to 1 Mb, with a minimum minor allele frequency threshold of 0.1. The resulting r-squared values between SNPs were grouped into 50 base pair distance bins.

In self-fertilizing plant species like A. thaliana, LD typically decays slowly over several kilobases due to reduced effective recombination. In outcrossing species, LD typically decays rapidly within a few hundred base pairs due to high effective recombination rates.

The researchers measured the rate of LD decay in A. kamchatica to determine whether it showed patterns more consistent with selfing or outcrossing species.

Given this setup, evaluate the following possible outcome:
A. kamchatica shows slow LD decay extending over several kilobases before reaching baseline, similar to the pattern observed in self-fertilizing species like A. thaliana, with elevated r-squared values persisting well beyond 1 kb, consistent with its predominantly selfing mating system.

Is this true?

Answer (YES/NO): YES